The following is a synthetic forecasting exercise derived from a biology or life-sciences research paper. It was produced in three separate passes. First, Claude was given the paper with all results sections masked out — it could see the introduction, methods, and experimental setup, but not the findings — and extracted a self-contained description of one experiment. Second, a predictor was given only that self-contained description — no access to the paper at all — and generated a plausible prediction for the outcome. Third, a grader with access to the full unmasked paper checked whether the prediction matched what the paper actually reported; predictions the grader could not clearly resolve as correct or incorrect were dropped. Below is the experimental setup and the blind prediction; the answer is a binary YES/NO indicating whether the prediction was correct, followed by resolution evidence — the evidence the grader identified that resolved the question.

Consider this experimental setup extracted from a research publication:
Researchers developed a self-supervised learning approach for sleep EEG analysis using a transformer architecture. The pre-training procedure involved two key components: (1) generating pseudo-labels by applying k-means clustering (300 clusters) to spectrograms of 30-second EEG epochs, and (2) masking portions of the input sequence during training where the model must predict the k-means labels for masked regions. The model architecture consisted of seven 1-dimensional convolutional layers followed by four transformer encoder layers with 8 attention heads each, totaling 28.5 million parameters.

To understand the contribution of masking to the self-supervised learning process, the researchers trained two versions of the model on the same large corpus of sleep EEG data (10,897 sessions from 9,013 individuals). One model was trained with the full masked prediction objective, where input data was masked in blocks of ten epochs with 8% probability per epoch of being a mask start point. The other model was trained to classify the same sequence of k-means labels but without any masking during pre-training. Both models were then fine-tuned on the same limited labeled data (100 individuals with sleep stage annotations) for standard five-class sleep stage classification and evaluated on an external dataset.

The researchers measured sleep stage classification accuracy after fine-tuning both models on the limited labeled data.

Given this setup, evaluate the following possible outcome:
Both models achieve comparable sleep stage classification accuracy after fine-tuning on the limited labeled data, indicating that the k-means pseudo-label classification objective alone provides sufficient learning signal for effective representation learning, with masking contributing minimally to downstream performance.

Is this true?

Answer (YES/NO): NO